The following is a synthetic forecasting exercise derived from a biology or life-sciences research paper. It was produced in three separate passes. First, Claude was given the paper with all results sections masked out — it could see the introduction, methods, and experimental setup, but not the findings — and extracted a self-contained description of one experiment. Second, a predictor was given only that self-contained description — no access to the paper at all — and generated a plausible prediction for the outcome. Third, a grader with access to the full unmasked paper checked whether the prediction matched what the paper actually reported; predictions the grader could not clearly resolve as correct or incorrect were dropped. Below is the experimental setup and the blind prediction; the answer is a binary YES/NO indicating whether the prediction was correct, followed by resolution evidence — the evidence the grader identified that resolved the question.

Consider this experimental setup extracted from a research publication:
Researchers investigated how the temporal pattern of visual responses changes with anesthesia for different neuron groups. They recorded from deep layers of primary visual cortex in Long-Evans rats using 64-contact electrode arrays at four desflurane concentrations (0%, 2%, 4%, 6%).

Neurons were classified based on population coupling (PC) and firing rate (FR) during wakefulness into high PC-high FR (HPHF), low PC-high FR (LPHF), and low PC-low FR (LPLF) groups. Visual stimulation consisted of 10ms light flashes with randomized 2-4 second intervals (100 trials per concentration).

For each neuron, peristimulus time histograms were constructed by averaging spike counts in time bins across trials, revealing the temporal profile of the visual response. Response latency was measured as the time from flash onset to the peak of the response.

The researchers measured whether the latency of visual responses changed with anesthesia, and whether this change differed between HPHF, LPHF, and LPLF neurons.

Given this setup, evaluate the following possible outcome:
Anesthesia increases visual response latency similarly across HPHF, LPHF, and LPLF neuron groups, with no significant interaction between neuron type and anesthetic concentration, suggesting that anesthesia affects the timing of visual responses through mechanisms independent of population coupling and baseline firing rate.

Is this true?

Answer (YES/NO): NO